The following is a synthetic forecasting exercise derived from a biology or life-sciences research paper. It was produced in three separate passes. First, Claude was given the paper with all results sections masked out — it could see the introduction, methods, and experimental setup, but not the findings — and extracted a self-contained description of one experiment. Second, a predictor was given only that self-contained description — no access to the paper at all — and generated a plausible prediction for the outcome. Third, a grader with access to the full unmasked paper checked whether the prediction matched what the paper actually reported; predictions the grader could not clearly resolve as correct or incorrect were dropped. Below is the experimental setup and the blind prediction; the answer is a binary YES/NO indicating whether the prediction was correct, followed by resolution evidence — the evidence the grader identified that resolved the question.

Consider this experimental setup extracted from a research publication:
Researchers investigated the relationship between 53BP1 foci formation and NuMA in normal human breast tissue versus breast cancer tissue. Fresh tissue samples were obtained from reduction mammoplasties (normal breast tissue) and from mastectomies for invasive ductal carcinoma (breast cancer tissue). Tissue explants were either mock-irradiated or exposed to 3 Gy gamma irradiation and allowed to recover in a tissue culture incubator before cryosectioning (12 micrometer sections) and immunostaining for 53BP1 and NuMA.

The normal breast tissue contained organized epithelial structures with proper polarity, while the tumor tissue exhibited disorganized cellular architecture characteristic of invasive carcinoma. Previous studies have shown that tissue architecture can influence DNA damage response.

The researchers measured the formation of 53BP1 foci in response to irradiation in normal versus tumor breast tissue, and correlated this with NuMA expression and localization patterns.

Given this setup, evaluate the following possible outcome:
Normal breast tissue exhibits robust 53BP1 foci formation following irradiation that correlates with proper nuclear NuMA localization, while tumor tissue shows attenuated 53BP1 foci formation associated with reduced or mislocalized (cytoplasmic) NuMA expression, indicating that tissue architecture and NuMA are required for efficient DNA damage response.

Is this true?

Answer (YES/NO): NO